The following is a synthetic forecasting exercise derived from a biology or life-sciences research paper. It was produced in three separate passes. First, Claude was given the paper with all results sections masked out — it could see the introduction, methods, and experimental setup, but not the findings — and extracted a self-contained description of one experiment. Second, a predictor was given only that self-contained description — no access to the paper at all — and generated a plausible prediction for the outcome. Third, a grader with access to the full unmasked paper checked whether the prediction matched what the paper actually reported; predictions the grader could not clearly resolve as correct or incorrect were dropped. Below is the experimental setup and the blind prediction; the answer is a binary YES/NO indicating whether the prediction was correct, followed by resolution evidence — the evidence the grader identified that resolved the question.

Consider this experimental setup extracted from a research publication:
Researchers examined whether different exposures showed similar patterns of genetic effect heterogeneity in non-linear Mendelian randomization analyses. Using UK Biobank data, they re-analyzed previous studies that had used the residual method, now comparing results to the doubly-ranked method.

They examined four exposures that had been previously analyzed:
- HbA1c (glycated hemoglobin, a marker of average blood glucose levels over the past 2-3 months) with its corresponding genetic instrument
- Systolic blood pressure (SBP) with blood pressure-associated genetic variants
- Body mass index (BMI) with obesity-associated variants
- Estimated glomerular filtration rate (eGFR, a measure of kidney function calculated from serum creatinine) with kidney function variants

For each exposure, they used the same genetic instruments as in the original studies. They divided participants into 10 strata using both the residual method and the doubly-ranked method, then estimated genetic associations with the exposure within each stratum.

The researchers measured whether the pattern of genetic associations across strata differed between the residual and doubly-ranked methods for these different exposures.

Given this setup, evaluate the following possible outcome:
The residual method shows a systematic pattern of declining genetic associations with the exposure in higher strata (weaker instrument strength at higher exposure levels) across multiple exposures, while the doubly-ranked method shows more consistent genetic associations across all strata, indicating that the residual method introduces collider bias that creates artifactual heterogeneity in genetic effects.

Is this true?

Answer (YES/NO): NO